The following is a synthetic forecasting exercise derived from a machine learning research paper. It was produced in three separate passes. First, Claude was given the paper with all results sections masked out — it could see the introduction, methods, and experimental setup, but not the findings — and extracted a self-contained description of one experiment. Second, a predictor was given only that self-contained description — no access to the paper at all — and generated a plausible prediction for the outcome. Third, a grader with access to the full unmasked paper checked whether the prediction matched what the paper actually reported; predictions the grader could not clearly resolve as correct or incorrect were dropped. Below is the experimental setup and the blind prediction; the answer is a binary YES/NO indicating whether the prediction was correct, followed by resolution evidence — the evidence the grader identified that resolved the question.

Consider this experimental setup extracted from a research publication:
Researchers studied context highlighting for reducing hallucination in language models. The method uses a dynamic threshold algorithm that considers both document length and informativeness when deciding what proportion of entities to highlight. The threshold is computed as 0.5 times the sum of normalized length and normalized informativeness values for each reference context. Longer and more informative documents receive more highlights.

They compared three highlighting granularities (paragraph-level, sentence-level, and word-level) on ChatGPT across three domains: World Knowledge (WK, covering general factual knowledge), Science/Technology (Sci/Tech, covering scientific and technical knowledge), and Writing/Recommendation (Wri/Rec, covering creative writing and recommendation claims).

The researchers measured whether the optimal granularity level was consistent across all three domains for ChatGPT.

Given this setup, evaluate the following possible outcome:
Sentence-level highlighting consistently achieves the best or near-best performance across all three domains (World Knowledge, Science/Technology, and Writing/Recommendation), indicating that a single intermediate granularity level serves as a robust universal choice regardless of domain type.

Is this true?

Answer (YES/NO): NO